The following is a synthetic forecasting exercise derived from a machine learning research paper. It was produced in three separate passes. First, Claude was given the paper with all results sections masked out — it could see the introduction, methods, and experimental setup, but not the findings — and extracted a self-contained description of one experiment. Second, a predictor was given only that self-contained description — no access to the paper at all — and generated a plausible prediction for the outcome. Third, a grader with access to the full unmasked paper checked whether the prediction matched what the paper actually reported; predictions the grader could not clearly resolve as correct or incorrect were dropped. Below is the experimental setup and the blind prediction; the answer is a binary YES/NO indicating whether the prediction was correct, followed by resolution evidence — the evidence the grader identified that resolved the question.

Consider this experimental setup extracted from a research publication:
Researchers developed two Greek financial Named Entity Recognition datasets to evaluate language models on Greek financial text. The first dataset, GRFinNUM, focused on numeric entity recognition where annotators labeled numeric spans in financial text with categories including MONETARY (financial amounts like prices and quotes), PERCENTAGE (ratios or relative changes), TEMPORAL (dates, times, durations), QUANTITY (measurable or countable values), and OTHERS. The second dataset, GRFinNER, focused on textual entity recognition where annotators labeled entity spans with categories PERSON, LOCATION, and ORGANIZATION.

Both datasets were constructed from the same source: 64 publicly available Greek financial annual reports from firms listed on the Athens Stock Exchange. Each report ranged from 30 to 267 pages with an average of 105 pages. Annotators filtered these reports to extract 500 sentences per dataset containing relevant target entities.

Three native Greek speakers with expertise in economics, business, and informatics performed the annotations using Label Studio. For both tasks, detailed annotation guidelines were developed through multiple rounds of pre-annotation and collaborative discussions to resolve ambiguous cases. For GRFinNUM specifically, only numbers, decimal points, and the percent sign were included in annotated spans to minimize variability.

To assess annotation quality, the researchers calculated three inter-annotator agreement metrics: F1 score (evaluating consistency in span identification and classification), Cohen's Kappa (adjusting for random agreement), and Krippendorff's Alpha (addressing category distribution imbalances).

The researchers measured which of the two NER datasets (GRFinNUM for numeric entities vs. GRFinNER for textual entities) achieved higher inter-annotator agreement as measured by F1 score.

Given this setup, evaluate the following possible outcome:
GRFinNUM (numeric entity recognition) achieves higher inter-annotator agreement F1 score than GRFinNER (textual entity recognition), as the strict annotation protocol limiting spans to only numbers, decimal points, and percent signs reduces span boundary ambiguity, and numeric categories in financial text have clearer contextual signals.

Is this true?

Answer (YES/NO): YES